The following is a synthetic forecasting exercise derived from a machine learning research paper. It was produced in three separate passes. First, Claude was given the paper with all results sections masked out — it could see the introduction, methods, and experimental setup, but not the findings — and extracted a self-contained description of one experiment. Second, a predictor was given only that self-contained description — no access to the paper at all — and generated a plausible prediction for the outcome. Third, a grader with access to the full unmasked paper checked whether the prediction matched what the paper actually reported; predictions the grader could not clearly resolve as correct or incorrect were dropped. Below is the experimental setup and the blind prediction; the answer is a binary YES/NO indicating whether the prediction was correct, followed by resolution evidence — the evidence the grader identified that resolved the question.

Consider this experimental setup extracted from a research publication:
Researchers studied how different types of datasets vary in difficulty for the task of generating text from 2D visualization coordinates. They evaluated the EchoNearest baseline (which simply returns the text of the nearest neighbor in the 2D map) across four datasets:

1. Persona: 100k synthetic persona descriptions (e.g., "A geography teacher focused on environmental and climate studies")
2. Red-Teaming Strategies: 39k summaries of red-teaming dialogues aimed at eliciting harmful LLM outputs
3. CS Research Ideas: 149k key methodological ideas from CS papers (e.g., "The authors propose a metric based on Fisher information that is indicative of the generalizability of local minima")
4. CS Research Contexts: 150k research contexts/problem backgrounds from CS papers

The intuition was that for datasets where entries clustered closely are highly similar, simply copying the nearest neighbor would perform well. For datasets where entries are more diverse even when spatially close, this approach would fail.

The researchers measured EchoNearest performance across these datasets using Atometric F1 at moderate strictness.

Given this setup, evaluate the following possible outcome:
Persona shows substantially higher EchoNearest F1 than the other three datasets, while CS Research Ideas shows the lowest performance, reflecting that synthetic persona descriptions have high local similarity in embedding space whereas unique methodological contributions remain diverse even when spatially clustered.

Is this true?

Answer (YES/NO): NO